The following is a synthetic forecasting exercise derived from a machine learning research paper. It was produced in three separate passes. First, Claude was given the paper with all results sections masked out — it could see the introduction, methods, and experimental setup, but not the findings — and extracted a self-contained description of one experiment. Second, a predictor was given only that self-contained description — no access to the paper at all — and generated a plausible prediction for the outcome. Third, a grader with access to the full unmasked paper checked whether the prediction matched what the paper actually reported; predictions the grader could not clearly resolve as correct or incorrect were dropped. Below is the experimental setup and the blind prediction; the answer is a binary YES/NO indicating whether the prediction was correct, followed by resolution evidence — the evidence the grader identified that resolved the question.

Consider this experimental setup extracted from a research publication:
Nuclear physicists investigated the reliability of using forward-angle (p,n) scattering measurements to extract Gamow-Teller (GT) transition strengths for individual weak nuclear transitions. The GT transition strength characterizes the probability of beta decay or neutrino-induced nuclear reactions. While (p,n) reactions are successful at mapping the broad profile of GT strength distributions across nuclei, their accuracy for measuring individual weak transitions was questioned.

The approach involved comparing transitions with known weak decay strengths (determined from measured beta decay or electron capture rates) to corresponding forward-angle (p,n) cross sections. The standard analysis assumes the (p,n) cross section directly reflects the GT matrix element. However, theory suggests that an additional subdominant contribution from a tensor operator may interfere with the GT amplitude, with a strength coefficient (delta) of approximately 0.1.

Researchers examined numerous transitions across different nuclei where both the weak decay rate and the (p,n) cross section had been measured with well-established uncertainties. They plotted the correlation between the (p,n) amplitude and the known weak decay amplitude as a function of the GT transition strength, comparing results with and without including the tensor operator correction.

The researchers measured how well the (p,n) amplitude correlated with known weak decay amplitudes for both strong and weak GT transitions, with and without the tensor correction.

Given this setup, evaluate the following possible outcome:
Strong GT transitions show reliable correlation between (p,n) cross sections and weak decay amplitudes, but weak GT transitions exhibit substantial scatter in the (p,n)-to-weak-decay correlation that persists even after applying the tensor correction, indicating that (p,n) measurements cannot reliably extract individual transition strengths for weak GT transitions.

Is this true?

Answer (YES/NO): NO